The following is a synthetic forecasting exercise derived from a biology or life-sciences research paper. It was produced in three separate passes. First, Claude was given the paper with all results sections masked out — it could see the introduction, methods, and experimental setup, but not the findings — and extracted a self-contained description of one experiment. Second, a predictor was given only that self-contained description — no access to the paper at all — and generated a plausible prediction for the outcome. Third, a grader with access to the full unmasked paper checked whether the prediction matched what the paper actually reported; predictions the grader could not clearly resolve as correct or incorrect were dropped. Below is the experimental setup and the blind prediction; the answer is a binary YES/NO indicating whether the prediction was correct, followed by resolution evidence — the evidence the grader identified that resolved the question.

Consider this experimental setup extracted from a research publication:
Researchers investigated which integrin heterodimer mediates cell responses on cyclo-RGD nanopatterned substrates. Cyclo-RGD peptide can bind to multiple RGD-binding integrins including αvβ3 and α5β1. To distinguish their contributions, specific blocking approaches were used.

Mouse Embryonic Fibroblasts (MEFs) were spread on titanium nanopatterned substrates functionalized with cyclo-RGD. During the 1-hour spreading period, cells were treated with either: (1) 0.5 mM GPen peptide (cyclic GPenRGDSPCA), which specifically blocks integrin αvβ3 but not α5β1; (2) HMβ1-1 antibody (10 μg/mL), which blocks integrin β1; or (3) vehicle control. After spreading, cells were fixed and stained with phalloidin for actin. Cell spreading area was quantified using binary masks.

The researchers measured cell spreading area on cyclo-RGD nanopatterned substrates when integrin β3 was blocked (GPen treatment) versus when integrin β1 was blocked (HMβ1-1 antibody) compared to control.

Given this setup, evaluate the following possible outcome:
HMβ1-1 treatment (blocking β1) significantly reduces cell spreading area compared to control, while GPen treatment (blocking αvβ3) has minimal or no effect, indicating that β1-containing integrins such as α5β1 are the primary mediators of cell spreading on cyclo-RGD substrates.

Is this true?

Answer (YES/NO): NO